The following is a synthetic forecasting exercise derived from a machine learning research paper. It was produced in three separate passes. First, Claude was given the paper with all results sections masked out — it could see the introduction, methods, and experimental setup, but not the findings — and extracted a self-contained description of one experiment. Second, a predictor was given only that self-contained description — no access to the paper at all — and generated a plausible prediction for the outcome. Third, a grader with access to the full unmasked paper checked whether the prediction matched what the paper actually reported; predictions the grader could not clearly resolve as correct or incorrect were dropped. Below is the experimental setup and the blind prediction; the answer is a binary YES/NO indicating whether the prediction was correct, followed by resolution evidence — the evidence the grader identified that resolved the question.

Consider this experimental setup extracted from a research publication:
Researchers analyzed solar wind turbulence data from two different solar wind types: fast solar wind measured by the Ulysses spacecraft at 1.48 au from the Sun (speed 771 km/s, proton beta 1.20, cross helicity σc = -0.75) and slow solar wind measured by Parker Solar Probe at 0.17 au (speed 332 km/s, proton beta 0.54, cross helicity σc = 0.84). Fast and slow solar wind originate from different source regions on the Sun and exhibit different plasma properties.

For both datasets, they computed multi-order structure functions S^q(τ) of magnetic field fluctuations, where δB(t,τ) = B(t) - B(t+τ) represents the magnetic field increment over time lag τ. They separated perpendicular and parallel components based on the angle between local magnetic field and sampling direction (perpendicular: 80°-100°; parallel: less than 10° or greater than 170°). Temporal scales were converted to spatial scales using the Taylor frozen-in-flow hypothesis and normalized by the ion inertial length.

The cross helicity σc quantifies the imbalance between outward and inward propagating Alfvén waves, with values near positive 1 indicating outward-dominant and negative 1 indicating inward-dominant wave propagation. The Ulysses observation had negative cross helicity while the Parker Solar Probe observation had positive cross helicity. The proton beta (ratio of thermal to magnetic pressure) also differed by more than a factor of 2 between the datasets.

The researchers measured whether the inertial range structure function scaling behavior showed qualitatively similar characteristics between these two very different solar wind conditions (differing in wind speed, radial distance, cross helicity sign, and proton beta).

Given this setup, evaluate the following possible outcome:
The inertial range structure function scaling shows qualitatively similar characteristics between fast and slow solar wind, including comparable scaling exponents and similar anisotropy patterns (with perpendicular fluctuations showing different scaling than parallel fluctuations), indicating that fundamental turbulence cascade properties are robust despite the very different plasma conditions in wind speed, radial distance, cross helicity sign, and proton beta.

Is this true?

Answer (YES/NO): YES